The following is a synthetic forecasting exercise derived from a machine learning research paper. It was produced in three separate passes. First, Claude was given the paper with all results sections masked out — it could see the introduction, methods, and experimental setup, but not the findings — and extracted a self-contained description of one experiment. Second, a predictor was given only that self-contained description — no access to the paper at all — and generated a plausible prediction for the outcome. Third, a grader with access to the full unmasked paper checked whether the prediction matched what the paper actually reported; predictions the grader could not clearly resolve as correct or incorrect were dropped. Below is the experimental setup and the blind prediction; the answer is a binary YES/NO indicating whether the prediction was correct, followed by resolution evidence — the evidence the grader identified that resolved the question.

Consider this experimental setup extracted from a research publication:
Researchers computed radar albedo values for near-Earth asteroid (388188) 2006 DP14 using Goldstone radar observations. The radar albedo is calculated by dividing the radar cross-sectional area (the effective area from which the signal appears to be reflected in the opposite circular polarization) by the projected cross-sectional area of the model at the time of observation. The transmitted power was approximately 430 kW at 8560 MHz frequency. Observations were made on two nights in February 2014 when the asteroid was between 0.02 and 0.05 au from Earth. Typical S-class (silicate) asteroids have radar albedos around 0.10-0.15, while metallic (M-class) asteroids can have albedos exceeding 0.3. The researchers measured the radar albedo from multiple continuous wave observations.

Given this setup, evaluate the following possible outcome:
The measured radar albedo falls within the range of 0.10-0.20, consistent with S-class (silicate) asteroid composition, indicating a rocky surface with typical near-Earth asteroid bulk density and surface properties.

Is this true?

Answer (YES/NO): NO